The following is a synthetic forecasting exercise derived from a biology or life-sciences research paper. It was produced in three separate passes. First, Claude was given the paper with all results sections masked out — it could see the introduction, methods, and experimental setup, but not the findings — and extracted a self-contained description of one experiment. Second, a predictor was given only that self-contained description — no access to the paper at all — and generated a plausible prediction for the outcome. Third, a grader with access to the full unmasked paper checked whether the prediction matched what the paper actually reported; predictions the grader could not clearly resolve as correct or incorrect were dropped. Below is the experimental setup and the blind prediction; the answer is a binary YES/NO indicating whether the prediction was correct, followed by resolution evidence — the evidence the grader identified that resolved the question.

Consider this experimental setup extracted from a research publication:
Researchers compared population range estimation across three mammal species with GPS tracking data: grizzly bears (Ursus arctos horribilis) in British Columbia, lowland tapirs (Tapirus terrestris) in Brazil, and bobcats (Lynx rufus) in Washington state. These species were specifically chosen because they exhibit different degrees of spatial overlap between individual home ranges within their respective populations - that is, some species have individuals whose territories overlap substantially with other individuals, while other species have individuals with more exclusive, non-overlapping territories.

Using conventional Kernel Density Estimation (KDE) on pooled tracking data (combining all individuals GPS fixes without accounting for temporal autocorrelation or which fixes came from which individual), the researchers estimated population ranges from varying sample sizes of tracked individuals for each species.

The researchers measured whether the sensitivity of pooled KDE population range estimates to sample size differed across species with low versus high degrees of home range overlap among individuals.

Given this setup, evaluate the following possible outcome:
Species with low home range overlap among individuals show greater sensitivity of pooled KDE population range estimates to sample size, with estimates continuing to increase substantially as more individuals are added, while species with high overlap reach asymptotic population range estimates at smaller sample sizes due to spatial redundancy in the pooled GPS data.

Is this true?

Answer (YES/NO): YES